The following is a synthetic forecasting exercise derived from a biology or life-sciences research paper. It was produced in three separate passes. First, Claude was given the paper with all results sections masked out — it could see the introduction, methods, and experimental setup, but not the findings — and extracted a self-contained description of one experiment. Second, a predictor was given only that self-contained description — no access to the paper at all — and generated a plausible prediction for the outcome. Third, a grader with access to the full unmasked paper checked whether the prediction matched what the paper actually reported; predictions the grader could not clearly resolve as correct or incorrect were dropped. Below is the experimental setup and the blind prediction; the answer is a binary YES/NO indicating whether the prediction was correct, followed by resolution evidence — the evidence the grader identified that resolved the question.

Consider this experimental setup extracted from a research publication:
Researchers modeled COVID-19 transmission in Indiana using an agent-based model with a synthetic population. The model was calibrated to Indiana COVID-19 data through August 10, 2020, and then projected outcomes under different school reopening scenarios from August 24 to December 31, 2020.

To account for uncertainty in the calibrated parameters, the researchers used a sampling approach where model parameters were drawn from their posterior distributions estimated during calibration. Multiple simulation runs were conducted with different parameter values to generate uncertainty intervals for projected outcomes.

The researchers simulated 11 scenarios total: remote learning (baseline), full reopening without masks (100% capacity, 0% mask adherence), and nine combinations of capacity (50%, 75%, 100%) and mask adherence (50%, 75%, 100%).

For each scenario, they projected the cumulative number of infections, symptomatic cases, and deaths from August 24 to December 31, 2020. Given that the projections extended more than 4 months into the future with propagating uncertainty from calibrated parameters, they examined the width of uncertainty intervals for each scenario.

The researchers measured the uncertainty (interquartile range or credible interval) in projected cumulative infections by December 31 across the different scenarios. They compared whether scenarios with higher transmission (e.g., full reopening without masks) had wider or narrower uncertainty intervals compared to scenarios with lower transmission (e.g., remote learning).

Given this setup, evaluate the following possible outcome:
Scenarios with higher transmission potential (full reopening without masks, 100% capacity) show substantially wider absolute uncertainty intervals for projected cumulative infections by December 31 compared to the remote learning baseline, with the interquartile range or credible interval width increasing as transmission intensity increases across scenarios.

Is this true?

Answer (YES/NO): YES